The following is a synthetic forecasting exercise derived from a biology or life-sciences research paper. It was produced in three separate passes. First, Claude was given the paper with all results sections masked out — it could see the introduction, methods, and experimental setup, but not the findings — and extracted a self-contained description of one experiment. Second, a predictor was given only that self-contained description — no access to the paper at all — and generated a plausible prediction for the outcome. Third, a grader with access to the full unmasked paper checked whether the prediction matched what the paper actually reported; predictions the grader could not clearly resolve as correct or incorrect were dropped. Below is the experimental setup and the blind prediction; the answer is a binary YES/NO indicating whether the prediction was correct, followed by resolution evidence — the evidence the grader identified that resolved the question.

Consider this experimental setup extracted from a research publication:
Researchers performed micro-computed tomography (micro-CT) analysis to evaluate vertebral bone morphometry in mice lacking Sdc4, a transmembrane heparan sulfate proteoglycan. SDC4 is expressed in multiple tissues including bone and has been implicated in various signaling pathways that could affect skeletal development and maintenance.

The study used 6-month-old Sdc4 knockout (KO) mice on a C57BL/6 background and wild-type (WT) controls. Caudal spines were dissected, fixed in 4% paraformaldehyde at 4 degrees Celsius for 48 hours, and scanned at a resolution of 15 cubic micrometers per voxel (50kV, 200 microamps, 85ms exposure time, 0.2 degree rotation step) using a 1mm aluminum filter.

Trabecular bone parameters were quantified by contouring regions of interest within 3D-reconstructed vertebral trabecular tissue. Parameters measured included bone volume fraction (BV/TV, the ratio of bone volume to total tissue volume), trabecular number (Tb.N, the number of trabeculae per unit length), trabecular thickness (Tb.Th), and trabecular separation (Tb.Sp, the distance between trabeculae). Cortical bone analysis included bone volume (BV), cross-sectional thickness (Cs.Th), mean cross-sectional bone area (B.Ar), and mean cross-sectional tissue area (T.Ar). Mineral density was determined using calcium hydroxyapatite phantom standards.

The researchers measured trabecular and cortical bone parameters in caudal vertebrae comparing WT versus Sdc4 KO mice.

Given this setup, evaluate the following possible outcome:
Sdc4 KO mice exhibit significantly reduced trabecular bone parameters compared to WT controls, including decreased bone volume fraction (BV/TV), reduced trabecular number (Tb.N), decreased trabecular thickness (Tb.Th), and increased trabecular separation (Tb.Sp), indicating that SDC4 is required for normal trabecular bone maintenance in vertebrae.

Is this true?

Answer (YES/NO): NO